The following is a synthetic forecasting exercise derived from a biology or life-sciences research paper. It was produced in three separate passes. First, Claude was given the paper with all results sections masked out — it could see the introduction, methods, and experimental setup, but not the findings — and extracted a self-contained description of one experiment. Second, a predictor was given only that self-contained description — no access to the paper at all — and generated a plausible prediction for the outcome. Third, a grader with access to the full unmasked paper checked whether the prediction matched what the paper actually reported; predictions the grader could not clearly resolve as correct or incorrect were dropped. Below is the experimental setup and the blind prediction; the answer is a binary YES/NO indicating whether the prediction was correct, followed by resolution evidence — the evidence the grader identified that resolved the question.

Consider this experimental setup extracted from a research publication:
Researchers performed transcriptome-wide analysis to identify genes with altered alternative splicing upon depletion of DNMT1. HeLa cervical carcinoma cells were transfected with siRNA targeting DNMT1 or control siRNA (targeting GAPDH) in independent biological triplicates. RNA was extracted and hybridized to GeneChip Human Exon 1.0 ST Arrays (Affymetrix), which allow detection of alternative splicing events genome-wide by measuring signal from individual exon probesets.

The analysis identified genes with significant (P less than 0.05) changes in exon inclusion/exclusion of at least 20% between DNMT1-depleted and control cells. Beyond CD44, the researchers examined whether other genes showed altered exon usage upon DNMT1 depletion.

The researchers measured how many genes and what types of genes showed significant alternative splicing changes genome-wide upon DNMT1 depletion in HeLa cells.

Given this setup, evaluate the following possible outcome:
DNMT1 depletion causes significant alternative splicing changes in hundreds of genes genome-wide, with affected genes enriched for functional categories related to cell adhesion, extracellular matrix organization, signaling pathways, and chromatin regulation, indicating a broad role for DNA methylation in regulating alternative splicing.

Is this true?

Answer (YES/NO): NO